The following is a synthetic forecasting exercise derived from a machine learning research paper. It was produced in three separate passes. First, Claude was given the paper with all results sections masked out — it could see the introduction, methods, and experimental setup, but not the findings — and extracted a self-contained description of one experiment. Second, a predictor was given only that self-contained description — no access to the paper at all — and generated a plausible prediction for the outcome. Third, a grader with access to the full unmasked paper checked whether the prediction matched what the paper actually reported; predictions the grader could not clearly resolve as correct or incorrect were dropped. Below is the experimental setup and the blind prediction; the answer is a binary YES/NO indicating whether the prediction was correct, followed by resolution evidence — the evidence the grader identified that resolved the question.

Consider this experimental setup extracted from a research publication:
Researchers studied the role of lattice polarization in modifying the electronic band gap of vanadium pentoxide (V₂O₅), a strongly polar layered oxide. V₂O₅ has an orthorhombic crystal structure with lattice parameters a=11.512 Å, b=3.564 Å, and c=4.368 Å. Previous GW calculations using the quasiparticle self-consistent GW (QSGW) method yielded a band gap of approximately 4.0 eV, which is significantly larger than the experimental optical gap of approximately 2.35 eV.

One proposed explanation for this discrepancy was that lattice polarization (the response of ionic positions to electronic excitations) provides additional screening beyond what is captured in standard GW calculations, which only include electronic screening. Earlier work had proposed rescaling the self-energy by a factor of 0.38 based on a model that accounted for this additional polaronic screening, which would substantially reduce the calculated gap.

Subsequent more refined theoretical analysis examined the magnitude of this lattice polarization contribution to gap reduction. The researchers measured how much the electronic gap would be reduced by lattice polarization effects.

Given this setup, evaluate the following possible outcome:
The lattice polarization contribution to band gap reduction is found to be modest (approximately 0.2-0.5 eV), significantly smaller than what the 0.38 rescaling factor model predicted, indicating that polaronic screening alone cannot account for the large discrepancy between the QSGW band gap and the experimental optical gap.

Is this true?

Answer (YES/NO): YES